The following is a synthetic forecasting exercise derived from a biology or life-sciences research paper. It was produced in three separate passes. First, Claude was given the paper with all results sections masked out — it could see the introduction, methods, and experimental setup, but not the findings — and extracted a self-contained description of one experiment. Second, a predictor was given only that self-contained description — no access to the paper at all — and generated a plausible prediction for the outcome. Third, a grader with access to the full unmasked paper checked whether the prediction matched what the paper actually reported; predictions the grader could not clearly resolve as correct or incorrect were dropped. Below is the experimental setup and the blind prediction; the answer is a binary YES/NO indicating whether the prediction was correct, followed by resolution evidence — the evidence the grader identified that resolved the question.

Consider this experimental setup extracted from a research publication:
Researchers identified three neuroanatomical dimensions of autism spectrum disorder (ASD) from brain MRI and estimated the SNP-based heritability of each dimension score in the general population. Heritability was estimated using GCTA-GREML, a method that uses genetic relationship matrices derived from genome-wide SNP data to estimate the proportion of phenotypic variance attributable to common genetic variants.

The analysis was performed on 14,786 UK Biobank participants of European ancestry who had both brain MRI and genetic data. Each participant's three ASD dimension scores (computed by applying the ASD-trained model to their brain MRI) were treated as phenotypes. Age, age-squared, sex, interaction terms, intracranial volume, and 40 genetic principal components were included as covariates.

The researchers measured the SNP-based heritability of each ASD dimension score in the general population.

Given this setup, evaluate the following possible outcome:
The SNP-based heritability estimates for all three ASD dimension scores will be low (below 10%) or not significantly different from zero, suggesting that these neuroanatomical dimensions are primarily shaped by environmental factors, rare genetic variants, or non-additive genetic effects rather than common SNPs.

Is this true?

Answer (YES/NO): NO